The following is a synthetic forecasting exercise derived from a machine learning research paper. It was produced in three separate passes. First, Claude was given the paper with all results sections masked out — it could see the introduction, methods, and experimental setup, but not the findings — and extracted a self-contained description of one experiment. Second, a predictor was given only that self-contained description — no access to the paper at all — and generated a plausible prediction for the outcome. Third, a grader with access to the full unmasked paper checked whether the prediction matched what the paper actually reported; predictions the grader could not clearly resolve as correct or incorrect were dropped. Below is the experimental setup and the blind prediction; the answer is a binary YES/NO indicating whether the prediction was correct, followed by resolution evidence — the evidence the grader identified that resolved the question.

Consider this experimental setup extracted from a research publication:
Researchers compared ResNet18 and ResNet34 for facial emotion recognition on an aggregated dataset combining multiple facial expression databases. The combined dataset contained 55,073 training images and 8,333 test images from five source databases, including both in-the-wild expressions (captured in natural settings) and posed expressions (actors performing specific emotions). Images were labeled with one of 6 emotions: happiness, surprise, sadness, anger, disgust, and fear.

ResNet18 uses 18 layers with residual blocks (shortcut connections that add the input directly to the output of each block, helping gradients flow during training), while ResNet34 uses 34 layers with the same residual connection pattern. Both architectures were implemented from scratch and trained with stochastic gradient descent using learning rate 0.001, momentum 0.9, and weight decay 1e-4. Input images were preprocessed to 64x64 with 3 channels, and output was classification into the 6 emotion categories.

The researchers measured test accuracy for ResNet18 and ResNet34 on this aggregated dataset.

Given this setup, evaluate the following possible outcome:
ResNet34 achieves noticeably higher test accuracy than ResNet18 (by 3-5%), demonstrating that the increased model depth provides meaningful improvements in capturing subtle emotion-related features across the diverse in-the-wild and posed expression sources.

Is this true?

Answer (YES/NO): NO